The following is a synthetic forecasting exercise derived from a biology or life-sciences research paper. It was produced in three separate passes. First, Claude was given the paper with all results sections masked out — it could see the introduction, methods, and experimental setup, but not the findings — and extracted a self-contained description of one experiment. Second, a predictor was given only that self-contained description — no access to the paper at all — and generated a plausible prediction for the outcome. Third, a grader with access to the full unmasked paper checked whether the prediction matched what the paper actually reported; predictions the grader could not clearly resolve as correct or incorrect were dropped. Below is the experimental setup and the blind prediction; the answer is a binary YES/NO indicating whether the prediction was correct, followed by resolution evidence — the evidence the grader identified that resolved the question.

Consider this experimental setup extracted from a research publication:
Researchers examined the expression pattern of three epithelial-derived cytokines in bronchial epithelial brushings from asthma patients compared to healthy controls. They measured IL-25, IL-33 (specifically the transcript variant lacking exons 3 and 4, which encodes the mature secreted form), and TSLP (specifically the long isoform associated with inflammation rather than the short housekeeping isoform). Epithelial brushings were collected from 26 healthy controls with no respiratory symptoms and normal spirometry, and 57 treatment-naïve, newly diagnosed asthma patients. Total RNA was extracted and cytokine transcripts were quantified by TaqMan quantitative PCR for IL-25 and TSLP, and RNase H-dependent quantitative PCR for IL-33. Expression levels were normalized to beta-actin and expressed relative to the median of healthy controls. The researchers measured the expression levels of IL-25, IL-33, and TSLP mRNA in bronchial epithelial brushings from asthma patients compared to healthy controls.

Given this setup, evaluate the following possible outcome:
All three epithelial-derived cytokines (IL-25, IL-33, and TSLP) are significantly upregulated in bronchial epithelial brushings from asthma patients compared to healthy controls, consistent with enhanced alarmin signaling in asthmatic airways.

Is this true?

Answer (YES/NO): NO